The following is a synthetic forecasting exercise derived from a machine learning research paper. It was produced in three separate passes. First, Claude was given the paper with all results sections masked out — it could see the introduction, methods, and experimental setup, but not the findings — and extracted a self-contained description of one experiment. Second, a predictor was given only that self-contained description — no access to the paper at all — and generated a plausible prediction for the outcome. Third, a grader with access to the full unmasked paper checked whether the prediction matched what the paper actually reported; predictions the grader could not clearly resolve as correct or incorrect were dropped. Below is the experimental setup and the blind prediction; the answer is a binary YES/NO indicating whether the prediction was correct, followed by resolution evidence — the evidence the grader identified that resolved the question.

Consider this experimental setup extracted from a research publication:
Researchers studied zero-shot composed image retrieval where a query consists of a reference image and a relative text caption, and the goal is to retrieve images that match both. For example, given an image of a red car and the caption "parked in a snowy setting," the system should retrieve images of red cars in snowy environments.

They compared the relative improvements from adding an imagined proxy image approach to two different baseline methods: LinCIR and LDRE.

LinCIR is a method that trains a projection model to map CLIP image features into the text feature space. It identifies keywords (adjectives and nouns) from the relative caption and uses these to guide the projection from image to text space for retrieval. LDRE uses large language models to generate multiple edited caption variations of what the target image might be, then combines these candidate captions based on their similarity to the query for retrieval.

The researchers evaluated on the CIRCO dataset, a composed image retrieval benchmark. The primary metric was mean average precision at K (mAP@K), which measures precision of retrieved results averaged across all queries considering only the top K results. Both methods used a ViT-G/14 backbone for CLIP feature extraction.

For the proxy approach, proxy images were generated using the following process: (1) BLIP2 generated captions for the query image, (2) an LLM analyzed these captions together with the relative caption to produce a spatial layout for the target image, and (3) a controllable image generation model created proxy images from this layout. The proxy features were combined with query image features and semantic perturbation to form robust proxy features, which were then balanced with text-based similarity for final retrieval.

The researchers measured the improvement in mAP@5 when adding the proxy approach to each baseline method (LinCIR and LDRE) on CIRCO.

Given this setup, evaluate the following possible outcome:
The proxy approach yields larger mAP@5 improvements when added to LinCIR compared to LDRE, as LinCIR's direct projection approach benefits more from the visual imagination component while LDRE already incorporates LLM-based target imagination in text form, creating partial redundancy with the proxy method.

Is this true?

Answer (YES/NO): YES